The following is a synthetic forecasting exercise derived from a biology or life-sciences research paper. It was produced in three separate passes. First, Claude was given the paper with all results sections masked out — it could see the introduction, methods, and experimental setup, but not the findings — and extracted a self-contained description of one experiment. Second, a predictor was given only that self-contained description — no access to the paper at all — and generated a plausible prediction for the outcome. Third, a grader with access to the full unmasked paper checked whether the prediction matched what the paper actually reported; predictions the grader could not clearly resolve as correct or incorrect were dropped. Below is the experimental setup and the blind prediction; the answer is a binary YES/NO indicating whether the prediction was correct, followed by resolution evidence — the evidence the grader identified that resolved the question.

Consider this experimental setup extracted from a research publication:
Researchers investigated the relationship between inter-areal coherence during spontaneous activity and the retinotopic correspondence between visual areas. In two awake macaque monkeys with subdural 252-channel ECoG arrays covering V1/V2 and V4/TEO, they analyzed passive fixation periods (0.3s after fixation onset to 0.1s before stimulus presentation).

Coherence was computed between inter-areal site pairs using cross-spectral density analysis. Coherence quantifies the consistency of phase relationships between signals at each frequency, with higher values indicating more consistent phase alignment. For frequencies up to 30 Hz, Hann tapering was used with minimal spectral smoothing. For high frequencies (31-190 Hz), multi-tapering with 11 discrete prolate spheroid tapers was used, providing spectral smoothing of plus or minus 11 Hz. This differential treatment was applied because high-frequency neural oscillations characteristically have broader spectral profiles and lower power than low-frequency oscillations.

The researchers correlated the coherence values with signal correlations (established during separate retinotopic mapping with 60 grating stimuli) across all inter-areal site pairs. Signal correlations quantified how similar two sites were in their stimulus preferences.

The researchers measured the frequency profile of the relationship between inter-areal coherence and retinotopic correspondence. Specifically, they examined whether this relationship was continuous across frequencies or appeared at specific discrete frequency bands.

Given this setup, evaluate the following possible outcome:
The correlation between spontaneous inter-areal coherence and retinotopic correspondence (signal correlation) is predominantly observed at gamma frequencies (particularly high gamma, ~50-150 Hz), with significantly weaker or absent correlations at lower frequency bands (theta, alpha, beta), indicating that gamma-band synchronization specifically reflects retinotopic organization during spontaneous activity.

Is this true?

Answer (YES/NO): NO